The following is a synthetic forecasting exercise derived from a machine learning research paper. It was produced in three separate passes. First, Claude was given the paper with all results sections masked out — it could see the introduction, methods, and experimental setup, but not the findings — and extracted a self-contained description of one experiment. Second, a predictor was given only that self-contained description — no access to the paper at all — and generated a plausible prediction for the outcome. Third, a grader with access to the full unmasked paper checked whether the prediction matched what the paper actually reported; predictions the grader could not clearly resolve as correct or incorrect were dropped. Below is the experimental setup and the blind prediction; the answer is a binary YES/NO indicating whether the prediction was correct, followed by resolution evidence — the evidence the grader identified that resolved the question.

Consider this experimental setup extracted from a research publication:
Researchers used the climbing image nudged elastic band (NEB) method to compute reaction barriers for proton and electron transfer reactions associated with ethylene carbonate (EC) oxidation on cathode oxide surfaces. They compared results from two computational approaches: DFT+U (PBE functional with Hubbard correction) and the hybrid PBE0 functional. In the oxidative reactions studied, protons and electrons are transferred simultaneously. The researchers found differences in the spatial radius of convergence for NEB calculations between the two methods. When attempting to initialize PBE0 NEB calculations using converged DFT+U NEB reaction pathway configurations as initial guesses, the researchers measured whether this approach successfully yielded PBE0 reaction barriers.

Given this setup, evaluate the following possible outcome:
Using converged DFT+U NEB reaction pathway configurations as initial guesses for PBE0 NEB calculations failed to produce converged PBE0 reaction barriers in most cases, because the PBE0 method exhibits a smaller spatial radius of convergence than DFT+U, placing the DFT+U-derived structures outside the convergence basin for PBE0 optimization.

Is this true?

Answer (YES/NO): YES